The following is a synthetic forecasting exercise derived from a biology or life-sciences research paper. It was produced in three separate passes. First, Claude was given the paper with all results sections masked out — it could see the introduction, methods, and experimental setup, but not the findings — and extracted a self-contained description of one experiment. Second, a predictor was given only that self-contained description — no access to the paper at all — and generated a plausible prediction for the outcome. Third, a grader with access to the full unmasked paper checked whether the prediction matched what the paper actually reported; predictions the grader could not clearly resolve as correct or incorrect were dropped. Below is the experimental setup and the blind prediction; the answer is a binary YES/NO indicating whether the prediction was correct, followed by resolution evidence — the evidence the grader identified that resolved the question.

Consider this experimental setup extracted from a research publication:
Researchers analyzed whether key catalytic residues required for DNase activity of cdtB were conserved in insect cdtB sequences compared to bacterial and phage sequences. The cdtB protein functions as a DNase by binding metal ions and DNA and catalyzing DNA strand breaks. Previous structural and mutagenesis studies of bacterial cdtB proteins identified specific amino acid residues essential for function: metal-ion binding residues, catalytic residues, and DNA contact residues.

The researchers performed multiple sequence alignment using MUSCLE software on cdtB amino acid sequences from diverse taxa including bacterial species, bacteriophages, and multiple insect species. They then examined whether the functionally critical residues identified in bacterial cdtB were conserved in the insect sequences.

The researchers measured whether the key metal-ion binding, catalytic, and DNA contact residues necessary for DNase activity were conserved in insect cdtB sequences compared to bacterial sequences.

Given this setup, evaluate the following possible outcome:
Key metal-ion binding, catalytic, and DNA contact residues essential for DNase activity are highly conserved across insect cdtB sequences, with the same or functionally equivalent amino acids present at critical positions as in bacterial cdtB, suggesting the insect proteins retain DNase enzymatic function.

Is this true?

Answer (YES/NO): YES